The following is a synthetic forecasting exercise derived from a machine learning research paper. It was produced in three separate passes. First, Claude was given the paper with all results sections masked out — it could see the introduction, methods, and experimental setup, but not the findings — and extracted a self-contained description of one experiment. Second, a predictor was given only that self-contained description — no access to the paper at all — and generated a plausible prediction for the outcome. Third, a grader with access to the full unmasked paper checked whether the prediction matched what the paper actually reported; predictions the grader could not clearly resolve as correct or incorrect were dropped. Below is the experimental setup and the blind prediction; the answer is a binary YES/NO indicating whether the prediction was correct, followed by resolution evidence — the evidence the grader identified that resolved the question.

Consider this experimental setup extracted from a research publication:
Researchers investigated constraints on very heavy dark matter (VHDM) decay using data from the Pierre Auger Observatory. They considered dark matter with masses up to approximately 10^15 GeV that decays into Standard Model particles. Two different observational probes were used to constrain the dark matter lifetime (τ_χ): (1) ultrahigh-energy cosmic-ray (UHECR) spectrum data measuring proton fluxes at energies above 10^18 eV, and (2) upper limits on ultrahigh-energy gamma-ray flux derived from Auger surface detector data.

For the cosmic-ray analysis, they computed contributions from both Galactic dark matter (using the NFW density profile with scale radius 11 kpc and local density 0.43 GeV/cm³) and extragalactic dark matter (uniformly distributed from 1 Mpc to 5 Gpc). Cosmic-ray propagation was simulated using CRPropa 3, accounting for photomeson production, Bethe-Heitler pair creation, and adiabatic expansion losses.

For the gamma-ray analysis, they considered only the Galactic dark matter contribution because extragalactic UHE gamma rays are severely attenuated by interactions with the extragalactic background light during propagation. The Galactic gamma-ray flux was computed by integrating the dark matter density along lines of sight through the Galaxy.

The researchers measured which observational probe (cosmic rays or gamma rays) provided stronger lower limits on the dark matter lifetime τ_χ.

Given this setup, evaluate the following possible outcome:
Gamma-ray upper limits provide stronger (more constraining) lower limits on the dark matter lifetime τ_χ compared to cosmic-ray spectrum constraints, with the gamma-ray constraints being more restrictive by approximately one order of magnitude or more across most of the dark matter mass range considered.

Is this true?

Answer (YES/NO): YES